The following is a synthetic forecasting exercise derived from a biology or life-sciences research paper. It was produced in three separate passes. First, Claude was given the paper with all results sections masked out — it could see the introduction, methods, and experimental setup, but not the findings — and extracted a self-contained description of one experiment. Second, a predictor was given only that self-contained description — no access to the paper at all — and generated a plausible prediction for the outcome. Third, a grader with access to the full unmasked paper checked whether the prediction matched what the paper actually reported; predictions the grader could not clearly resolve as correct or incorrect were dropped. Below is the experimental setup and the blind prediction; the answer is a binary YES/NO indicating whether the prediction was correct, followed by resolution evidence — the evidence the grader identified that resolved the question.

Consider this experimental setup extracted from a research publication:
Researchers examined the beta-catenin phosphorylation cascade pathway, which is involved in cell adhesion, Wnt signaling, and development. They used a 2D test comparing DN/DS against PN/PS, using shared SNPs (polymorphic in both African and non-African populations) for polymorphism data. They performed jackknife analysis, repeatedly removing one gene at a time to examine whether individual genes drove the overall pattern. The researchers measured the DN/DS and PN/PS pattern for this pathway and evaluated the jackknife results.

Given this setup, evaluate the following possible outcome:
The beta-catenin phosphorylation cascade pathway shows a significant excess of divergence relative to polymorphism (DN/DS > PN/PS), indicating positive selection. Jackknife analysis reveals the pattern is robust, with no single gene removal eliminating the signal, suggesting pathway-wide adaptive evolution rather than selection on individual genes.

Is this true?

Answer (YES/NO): NO